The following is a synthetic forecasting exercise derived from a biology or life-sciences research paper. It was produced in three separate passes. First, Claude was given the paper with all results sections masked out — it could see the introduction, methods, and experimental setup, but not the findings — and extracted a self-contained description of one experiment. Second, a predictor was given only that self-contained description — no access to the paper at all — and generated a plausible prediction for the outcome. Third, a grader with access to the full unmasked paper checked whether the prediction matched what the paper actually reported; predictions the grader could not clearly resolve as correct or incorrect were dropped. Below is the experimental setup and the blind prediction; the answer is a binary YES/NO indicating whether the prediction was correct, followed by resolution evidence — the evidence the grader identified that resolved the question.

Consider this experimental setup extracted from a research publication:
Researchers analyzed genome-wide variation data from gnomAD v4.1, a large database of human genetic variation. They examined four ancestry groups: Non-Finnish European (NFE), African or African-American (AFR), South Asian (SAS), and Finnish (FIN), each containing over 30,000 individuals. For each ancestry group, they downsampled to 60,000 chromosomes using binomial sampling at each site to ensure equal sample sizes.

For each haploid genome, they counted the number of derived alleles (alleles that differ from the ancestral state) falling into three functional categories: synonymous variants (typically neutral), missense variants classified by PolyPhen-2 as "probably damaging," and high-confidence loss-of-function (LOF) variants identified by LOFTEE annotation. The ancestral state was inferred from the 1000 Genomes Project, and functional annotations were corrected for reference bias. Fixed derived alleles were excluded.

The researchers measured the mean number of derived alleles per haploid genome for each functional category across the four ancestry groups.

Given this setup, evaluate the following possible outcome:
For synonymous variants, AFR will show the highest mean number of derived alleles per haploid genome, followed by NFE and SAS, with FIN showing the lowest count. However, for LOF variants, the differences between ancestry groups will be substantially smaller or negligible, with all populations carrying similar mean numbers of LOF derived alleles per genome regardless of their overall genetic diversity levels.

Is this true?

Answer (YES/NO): NO